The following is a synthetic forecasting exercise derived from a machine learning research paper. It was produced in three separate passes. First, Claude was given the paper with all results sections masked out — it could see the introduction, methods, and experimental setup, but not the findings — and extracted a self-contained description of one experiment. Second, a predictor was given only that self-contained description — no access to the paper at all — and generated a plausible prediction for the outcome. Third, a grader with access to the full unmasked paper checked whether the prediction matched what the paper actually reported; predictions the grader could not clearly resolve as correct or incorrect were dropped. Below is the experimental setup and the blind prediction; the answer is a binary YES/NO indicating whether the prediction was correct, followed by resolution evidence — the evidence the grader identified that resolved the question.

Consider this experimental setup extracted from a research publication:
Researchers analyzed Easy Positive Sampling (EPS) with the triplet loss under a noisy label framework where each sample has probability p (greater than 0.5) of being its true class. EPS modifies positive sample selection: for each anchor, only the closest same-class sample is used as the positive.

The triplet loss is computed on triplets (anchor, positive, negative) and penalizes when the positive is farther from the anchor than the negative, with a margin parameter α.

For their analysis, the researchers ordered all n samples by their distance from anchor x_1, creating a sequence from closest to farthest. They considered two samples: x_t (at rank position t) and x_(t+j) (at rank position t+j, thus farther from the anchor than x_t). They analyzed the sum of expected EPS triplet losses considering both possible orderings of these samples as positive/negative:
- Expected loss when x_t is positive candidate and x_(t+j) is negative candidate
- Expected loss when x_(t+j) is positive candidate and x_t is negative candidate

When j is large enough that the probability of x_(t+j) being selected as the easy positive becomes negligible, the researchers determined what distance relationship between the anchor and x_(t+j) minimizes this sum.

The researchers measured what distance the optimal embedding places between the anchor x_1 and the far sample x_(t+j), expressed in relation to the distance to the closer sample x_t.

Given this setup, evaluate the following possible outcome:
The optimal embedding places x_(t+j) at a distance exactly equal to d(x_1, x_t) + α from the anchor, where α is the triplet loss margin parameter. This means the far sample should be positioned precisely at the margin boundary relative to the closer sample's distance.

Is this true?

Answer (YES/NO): YES